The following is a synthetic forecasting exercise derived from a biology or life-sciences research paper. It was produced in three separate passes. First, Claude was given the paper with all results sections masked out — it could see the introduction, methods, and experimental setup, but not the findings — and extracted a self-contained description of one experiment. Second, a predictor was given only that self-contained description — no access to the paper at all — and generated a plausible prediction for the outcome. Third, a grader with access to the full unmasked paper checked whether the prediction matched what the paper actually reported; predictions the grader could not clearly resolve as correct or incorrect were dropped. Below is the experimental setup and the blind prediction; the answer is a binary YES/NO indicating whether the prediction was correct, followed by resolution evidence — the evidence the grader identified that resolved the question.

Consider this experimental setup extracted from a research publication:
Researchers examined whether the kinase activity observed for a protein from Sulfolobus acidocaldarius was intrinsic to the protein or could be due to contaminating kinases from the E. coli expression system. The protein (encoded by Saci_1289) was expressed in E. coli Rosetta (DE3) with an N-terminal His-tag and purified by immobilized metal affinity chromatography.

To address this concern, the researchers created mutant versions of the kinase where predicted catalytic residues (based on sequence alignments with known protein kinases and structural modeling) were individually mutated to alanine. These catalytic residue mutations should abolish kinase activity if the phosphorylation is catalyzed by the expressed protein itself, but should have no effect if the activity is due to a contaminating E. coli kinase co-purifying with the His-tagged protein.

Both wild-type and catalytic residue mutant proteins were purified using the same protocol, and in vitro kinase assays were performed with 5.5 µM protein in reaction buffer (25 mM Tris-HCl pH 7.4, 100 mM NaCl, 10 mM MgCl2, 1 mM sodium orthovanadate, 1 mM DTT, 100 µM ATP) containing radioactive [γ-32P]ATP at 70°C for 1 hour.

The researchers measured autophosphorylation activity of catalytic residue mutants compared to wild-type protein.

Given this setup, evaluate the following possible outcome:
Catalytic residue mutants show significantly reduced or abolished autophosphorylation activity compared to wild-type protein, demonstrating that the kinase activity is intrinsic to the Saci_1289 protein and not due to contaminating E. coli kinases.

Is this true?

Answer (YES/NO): YES